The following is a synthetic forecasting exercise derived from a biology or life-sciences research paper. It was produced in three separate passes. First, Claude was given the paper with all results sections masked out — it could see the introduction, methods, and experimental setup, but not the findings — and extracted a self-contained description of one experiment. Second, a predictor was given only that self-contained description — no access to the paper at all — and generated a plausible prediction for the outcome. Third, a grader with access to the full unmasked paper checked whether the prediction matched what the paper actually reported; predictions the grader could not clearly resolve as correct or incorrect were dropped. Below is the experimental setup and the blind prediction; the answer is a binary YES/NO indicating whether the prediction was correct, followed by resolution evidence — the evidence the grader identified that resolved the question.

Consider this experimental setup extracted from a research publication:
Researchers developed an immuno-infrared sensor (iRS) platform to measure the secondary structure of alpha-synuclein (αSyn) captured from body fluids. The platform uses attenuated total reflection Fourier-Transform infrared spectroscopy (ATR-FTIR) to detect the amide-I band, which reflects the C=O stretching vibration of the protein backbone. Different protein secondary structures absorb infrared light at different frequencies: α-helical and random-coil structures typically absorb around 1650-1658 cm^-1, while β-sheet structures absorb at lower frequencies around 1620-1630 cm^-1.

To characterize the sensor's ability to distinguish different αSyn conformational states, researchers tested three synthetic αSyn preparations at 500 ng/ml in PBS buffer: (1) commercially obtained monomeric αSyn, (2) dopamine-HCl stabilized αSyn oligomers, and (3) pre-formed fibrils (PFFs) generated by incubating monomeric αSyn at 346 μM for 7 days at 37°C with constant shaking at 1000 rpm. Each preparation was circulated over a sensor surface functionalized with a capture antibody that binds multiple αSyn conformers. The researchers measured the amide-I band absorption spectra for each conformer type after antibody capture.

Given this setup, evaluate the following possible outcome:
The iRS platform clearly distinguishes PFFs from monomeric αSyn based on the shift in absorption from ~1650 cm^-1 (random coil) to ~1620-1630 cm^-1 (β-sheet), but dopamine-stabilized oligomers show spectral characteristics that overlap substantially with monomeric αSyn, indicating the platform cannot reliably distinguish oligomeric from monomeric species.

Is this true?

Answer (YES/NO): NO